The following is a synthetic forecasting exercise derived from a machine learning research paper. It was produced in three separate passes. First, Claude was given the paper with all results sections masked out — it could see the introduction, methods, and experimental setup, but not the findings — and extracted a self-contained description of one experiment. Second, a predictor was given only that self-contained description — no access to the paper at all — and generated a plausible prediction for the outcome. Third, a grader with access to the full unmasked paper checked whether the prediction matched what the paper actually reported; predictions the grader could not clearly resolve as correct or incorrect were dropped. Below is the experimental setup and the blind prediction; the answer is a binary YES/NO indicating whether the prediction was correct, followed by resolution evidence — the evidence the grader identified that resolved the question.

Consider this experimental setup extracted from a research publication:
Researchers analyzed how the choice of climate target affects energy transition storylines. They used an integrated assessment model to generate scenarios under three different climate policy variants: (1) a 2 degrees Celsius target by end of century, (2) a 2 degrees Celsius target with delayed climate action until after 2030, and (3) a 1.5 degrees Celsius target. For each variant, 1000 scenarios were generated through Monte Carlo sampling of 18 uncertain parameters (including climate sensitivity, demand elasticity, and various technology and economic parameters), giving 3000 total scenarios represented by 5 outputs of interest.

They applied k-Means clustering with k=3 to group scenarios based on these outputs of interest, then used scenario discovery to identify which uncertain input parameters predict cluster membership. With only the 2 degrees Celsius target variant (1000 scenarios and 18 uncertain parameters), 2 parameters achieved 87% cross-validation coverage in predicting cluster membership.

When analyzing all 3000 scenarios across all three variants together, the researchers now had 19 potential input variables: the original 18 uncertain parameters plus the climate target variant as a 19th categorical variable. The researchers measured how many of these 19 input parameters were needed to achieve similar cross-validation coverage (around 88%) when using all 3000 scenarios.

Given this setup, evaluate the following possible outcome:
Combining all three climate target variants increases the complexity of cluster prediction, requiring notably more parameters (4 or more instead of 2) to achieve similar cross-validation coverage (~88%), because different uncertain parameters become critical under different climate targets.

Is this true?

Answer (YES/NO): NO